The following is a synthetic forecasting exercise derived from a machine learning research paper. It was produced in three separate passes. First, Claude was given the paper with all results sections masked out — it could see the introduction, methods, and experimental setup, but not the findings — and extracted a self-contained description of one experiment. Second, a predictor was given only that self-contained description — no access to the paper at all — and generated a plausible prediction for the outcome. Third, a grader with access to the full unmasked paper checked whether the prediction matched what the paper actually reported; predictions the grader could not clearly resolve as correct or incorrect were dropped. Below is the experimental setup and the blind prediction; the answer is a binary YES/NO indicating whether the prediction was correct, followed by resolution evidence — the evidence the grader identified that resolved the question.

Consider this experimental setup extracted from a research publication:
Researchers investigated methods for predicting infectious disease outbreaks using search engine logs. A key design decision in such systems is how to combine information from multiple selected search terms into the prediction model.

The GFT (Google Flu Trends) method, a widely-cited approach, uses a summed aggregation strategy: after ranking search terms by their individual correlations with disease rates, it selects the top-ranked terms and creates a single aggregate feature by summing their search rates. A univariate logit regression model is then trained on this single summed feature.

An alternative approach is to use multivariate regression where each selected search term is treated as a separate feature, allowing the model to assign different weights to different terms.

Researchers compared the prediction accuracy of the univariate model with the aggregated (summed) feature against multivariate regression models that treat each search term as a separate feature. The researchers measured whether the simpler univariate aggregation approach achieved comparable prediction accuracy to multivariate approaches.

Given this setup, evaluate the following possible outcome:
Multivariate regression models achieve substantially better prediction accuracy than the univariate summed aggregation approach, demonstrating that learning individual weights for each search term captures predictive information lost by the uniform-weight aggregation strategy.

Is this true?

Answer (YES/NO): NO